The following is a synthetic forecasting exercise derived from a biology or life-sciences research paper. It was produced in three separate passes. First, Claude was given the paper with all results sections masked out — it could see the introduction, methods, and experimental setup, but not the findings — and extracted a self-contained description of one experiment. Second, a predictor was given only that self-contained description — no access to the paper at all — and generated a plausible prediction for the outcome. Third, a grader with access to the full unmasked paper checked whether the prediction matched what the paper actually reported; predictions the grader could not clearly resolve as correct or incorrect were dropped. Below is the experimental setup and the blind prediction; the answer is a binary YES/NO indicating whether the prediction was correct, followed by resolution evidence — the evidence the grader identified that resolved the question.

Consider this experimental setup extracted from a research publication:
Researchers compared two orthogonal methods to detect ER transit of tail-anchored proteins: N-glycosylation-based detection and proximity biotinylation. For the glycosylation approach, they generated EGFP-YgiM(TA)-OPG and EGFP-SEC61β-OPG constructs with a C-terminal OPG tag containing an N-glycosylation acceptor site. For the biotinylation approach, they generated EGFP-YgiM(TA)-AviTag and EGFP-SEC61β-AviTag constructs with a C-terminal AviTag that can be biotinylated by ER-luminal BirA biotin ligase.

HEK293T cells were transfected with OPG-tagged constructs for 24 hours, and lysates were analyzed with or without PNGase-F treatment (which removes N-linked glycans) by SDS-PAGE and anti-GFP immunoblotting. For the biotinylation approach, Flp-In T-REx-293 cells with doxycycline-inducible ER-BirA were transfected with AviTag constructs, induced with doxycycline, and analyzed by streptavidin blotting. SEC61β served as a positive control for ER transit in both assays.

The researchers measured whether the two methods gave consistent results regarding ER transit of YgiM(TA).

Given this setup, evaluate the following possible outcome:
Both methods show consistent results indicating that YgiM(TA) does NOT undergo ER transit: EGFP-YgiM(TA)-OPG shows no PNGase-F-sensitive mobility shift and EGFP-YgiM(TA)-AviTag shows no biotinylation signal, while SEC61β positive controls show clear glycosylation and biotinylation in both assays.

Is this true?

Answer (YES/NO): YES